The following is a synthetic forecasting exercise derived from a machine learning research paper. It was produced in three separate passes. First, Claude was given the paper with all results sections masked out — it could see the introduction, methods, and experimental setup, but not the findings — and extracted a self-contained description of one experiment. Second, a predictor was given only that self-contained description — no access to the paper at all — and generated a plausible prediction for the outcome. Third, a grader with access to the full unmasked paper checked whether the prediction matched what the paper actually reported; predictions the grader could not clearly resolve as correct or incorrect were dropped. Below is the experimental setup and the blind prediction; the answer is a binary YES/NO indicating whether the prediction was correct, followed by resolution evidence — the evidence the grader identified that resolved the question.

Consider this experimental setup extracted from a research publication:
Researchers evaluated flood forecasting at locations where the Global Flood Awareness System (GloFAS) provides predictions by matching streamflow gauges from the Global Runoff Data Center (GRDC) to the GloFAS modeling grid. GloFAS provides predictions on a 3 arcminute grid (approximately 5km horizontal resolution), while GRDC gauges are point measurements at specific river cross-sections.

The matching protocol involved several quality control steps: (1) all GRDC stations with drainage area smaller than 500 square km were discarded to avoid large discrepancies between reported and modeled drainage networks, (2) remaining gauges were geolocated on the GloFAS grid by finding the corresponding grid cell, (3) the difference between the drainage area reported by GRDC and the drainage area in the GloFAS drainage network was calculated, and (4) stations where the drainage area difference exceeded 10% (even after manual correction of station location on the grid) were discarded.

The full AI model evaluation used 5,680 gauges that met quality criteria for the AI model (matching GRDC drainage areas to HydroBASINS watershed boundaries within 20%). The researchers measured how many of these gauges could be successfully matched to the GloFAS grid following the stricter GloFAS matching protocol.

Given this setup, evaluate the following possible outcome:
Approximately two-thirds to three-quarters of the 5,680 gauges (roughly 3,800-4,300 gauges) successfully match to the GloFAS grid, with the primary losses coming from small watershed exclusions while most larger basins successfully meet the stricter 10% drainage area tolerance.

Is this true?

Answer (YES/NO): YES